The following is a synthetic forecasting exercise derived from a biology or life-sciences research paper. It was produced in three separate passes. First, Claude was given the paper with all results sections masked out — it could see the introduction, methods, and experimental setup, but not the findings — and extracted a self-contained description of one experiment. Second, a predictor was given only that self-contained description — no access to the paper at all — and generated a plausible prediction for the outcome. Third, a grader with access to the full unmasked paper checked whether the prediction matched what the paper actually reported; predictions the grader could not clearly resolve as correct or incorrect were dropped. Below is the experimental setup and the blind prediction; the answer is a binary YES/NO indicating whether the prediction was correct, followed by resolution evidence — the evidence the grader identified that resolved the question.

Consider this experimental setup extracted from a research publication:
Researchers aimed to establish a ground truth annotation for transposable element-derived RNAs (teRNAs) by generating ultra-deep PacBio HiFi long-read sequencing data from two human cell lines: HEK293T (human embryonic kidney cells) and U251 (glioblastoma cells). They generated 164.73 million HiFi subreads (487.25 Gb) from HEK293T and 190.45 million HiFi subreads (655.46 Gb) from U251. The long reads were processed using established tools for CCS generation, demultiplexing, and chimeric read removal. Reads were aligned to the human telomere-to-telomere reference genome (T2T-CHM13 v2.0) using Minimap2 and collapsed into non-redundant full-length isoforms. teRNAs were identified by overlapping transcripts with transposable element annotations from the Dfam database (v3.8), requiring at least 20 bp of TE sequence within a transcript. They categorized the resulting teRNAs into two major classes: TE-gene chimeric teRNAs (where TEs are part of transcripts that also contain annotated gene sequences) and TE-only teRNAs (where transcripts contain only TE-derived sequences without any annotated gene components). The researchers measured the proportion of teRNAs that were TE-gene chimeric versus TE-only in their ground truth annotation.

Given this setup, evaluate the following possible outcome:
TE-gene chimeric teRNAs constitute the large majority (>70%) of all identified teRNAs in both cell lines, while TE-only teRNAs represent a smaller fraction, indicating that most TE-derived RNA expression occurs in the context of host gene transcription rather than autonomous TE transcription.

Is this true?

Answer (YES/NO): YES